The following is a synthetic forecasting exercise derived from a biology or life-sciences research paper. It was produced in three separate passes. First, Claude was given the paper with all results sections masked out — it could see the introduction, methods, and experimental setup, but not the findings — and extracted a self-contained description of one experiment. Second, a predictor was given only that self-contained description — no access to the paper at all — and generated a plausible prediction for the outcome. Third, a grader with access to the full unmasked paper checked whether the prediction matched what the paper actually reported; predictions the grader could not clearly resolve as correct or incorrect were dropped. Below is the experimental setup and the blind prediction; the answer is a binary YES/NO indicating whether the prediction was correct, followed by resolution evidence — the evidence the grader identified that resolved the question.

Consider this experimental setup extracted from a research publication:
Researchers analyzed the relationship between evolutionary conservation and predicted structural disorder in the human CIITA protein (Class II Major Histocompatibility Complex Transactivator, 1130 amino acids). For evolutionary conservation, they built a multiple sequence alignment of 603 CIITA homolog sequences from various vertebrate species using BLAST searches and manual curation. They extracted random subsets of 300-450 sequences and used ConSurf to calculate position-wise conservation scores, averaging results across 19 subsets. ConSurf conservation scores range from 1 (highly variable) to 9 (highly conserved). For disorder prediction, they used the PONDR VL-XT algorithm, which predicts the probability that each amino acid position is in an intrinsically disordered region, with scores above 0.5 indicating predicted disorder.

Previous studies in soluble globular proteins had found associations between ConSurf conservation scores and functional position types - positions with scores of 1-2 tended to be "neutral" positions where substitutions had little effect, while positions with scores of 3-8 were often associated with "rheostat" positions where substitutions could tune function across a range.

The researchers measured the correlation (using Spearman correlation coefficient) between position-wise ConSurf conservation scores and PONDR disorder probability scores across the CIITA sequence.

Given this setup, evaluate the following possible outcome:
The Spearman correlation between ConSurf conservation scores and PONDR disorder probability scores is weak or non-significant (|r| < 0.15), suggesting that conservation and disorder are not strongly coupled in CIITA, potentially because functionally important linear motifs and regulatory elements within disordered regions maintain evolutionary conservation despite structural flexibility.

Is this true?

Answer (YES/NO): NO